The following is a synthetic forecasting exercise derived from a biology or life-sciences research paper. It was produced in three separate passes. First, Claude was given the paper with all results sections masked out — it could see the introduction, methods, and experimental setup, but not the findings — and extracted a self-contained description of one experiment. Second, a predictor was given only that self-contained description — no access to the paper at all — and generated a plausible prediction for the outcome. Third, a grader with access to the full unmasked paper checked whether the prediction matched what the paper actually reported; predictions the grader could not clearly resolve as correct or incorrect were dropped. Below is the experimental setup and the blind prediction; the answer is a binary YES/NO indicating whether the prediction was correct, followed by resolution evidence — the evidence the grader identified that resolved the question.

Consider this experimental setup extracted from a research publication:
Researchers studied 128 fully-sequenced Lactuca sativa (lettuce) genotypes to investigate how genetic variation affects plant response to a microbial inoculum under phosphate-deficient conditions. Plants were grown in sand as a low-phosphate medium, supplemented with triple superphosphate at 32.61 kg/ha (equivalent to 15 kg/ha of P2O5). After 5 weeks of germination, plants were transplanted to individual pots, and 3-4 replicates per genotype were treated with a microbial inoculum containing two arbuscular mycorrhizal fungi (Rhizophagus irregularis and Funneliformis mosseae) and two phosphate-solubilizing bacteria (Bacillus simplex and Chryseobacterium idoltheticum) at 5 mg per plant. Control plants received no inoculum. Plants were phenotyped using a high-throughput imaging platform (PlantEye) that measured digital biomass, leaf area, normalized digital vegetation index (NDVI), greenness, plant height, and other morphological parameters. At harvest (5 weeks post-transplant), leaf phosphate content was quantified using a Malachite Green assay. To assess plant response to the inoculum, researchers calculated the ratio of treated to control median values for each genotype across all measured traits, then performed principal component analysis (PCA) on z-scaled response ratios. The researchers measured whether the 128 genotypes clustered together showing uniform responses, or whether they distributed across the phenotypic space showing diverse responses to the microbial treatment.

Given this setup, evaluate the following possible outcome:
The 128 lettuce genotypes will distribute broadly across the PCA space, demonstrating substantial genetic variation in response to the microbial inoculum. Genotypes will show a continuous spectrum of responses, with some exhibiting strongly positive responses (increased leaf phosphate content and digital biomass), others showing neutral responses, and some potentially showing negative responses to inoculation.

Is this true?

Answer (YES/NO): YES